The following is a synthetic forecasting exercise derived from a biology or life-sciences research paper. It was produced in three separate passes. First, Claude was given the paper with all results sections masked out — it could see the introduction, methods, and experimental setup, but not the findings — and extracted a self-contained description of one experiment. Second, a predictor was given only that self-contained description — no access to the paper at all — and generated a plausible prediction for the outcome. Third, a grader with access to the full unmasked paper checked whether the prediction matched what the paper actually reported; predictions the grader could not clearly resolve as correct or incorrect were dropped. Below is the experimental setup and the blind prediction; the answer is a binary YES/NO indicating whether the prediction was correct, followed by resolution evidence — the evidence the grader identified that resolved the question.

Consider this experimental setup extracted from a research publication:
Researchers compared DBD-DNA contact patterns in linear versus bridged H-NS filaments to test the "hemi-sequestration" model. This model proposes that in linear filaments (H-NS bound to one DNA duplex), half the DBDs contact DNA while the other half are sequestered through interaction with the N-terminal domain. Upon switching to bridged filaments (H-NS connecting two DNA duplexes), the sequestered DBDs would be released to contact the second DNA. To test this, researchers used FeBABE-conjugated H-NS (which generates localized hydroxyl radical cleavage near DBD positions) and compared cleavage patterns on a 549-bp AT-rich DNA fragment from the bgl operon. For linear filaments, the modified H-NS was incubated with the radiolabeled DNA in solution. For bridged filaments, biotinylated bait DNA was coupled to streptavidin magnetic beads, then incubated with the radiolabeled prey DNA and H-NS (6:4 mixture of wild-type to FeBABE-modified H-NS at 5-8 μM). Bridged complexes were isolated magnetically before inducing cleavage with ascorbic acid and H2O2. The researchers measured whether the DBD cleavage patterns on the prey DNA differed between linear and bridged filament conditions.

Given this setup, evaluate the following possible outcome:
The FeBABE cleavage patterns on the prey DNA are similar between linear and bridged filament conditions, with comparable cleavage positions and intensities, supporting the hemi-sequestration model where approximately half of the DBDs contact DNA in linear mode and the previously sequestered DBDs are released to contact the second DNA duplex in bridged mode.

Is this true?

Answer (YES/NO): YES